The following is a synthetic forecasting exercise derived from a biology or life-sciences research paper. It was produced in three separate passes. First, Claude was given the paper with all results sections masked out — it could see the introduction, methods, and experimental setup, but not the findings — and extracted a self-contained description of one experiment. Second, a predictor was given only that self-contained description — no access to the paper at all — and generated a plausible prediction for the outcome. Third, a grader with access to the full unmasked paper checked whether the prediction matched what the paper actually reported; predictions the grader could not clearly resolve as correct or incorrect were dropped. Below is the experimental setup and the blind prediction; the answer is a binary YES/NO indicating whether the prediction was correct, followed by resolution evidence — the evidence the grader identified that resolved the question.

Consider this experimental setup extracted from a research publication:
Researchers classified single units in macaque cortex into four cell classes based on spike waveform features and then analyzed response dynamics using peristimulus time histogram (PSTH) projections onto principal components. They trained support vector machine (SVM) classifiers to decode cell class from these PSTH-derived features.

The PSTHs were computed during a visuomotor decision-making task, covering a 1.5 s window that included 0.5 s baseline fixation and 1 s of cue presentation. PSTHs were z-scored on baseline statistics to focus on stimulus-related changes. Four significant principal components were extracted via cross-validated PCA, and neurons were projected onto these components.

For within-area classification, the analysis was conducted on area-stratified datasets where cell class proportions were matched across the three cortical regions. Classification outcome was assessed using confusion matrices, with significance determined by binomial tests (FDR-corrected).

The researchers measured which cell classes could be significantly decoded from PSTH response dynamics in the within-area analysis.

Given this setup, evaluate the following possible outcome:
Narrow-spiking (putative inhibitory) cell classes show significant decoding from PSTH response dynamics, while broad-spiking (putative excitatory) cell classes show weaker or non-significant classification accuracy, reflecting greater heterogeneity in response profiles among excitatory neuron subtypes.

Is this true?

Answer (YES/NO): NO